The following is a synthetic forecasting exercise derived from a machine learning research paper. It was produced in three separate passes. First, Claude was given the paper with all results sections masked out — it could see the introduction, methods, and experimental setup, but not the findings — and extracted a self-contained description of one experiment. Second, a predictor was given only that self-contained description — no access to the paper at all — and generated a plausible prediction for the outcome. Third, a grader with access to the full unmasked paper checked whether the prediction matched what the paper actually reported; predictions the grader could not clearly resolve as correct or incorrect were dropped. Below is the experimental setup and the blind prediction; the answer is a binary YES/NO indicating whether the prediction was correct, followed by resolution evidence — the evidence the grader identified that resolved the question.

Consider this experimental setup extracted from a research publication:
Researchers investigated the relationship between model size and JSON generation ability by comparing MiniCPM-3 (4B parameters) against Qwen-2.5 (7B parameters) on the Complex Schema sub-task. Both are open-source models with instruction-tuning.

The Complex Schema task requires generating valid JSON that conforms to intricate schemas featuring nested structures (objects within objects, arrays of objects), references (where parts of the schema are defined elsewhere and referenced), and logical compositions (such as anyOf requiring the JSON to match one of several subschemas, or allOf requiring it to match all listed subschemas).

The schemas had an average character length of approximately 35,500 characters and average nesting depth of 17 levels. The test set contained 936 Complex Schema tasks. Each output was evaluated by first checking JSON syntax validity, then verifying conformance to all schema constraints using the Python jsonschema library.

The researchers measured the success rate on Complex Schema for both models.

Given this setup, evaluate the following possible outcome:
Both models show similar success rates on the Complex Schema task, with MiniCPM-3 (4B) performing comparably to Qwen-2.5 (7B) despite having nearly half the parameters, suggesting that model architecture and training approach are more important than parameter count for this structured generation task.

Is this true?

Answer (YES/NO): NO